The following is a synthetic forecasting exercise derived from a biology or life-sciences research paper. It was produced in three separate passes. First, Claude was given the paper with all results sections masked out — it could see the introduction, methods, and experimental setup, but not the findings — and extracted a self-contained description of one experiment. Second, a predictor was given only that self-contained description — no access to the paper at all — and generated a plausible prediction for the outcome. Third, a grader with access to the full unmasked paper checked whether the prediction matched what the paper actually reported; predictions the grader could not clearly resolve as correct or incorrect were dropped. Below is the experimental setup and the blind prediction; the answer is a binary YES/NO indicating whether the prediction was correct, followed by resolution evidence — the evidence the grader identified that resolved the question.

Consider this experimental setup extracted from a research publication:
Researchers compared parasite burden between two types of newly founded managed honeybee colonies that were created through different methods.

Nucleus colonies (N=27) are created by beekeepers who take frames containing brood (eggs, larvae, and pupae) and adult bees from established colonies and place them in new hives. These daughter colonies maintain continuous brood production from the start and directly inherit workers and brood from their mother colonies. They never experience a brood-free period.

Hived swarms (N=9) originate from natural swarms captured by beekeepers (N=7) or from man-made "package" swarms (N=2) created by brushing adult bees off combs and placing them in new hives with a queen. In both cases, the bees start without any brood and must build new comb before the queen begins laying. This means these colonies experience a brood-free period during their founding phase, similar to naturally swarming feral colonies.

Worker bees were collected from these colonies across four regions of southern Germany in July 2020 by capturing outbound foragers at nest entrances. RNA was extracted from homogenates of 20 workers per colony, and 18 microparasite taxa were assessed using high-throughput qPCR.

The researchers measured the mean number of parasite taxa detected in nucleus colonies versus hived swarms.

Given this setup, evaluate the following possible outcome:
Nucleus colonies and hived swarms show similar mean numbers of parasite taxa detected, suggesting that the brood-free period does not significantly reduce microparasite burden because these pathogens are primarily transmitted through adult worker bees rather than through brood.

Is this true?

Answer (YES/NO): NO